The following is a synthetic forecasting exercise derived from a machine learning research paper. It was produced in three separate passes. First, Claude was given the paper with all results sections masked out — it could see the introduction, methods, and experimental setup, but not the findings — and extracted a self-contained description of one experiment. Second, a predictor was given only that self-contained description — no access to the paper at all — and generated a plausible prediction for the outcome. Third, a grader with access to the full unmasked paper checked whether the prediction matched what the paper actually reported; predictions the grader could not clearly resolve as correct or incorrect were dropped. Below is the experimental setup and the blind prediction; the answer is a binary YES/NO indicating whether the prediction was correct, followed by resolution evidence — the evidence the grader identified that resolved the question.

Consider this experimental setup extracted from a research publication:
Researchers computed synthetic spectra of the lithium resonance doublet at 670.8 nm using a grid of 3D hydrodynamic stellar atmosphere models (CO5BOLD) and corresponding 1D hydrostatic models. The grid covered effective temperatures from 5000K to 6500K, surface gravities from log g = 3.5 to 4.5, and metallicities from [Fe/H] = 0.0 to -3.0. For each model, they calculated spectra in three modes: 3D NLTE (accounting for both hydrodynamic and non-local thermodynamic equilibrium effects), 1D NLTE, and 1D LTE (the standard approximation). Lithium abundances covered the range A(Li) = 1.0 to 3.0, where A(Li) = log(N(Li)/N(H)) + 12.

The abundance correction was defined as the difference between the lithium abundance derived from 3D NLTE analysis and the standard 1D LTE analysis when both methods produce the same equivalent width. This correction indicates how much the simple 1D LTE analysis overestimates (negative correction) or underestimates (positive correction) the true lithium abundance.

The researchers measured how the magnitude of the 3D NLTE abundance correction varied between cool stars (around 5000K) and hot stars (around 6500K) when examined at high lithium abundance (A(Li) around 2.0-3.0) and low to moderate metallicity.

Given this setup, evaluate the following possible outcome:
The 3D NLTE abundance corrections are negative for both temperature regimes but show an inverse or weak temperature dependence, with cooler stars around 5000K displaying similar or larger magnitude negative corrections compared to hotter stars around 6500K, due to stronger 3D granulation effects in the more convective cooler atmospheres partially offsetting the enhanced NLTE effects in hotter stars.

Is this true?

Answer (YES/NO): YES